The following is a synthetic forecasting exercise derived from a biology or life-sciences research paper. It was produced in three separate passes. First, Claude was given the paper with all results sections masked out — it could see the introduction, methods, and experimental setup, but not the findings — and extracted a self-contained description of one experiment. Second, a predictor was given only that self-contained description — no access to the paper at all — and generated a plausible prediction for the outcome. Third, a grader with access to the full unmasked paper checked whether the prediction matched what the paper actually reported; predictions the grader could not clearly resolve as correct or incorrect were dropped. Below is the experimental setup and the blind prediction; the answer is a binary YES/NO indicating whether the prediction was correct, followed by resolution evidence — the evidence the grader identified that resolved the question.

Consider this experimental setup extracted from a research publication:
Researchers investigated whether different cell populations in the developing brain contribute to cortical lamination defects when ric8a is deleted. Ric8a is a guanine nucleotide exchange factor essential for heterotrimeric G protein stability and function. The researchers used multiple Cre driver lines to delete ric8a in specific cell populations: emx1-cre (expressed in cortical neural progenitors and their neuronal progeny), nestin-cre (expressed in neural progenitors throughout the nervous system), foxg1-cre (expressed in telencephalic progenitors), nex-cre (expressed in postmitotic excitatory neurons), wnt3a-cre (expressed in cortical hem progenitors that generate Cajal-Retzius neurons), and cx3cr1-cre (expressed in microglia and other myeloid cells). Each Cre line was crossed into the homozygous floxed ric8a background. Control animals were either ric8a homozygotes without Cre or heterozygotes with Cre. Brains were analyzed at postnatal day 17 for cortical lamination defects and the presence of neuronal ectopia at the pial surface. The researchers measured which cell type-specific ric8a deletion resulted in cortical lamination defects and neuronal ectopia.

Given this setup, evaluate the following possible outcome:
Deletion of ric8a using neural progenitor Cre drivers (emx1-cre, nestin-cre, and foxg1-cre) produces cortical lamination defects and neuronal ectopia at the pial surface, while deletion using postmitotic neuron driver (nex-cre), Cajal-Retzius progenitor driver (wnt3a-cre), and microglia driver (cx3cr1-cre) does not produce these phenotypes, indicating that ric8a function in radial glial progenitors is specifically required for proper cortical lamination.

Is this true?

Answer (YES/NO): NO